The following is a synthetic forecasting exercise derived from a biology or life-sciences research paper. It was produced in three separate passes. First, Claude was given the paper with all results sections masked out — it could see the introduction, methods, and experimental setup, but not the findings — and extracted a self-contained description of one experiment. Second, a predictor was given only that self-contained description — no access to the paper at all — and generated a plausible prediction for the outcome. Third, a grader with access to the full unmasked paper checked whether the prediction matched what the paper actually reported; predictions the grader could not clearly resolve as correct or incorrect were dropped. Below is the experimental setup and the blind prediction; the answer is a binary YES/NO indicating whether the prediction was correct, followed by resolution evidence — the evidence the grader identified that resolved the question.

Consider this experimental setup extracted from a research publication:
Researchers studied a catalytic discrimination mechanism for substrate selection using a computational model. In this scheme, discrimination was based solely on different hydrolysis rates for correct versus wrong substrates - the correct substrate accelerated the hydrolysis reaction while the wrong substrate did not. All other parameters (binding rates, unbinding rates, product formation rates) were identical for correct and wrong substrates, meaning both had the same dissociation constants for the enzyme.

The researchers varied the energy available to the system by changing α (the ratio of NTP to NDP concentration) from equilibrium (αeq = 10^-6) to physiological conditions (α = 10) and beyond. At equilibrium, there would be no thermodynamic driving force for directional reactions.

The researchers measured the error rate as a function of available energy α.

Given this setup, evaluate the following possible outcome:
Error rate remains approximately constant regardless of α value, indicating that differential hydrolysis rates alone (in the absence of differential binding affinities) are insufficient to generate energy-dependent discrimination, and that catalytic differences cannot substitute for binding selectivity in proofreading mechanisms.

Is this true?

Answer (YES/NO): NO